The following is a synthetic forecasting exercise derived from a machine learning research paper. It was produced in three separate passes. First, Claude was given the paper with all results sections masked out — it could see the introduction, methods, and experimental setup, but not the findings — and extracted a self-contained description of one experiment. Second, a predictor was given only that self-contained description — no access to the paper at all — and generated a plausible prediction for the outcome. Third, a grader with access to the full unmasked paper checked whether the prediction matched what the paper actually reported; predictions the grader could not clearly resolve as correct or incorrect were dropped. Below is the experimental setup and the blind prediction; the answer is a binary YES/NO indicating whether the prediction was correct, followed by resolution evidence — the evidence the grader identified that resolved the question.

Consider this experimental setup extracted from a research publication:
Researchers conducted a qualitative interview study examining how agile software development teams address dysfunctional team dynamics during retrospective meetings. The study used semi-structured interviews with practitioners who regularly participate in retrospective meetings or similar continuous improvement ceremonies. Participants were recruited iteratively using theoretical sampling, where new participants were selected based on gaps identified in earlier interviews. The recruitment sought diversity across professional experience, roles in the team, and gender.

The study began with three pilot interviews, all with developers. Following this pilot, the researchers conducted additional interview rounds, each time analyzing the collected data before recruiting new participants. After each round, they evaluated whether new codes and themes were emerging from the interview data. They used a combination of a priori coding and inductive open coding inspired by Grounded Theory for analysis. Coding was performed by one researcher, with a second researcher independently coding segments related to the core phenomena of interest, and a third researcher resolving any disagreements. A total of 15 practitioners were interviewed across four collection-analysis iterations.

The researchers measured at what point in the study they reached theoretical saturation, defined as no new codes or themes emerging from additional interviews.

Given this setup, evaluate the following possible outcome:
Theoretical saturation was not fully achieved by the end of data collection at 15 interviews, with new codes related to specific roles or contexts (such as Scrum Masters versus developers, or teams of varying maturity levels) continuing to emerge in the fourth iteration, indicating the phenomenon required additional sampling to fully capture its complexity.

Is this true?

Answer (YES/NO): NO